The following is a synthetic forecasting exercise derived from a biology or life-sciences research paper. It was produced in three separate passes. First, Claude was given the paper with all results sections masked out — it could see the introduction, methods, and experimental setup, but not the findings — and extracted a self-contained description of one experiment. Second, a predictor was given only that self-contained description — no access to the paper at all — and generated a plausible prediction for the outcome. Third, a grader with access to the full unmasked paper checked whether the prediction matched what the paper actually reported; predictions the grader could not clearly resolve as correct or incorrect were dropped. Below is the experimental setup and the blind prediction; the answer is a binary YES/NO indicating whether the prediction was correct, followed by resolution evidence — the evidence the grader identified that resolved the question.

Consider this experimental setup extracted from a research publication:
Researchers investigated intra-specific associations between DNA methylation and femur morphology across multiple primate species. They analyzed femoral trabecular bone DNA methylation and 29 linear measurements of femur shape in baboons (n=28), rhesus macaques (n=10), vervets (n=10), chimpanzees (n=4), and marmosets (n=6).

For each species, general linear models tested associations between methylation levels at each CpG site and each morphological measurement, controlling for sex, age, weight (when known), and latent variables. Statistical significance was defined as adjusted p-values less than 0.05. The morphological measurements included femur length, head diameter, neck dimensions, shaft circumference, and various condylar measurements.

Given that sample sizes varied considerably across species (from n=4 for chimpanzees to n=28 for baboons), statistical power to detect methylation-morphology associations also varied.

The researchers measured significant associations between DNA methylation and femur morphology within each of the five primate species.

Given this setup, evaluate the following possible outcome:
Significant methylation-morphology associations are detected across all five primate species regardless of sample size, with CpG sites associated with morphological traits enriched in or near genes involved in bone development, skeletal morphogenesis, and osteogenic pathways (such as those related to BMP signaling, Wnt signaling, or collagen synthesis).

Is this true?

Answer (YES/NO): NO